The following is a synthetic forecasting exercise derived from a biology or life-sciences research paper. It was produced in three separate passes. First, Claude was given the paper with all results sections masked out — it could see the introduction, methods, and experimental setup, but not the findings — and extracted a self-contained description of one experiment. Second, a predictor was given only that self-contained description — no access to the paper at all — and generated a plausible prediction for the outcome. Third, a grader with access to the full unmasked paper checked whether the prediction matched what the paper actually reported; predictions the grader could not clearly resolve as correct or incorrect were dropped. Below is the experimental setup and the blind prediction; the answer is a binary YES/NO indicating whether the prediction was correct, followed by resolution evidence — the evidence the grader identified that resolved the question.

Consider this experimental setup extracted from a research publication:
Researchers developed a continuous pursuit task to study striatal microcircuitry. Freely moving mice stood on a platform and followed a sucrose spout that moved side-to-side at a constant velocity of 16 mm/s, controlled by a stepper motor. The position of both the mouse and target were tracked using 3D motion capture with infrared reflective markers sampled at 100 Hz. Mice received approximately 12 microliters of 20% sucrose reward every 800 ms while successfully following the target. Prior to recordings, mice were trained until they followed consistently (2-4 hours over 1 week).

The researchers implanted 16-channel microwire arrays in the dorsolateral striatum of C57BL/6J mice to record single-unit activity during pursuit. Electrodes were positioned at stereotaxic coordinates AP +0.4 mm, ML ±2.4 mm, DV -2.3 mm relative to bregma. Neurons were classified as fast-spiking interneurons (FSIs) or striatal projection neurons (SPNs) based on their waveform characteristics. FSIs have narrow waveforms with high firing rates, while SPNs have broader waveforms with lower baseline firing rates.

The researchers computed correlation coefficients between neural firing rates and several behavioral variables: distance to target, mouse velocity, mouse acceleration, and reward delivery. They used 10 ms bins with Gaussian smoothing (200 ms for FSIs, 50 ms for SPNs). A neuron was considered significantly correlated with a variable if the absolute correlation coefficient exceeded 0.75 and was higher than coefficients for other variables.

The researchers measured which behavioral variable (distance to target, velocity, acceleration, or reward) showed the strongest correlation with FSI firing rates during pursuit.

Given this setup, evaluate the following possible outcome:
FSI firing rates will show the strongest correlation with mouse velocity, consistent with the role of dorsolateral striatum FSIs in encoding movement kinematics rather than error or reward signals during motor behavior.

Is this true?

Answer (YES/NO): NO